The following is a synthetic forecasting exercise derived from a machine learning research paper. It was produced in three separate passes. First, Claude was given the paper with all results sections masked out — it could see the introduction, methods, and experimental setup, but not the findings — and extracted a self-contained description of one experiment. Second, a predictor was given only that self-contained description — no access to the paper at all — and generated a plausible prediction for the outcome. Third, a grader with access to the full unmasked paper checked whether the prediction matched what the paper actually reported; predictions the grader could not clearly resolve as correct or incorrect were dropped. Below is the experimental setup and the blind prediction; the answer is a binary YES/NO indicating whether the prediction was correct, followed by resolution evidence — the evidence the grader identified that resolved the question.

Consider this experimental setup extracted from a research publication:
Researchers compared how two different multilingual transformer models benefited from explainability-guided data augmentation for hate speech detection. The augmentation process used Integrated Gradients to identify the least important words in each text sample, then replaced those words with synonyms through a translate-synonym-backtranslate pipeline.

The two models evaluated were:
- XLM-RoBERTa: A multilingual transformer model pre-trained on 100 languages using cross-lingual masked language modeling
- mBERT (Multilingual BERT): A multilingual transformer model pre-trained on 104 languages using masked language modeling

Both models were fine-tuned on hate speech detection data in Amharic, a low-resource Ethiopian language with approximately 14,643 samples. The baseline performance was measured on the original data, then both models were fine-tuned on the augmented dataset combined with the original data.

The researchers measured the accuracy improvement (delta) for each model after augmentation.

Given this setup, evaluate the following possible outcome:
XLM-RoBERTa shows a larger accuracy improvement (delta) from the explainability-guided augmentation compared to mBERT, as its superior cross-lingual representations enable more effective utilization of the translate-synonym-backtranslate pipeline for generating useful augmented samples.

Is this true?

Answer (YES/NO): YES